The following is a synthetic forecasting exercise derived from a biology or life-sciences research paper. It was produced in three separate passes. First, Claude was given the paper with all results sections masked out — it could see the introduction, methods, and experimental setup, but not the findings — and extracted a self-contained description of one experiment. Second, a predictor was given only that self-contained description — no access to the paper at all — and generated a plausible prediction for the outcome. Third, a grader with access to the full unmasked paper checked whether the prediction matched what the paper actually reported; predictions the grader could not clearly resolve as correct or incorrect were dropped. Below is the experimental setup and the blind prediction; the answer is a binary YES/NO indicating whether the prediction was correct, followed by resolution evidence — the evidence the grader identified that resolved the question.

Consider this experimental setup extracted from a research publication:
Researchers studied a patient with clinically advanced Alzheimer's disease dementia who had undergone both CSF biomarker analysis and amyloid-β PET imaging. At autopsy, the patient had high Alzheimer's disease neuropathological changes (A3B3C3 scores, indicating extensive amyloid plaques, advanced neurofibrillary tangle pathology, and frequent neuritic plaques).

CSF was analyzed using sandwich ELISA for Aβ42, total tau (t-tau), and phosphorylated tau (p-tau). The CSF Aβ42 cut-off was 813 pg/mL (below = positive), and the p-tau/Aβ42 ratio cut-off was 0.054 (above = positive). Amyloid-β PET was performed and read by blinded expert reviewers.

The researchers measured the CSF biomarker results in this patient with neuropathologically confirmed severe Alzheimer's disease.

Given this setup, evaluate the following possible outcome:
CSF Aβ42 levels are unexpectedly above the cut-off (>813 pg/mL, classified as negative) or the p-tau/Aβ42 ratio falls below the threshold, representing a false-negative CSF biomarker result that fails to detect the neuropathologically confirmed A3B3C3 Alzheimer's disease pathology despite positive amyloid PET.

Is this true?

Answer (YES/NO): YES